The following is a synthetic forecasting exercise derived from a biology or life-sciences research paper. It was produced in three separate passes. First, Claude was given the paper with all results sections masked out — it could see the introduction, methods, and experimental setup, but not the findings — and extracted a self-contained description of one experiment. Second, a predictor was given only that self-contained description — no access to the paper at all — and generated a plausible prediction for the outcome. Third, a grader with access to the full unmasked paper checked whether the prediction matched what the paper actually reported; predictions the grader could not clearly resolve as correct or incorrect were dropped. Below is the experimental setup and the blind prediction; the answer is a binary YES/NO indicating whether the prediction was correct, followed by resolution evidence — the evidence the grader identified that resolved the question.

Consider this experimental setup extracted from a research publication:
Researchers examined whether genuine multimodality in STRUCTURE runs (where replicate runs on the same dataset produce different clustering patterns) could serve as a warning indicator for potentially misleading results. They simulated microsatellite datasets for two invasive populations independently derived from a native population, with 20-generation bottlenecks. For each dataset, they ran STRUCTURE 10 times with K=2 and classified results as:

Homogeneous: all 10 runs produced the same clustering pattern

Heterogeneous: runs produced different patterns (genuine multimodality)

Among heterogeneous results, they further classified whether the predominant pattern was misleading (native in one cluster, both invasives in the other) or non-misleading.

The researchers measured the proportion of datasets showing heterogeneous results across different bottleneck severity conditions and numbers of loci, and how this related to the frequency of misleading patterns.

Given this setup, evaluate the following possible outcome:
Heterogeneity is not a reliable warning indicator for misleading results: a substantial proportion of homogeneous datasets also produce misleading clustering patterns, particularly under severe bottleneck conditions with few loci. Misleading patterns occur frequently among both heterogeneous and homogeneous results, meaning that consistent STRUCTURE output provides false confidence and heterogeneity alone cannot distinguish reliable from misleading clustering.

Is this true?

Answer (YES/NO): NO